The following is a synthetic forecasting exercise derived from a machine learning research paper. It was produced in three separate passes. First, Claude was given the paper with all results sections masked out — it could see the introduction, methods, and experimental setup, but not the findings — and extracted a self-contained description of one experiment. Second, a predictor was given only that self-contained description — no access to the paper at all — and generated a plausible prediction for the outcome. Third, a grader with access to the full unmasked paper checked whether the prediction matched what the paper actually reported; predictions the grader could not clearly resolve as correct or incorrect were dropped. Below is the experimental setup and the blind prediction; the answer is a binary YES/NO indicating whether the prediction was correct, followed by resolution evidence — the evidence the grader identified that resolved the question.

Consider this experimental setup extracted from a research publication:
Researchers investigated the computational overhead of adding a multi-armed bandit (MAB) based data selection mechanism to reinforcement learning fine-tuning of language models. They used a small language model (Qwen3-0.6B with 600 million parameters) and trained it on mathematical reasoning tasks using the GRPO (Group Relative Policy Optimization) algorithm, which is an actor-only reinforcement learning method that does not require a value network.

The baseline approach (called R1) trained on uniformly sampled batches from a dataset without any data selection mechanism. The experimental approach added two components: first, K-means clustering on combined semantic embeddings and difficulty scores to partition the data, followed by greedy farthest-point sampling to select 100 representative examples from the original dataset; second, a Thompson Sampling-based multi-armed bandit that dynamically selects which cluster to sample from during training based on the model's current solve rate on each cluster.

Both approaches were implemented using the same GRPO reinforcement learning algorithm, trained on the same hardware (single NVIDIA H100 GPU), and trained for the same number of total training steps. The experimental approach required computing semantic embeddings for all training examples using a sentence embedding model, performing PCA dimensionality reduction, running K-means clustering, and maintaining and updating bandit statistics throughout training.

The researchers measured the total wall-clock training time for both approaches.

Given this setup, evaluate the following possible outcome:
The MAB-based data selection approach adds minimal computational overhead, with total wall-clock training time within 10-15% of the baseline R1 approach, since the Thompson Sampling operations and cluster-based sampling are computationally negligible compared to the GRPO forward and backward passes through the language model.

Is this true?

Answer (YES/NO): YES